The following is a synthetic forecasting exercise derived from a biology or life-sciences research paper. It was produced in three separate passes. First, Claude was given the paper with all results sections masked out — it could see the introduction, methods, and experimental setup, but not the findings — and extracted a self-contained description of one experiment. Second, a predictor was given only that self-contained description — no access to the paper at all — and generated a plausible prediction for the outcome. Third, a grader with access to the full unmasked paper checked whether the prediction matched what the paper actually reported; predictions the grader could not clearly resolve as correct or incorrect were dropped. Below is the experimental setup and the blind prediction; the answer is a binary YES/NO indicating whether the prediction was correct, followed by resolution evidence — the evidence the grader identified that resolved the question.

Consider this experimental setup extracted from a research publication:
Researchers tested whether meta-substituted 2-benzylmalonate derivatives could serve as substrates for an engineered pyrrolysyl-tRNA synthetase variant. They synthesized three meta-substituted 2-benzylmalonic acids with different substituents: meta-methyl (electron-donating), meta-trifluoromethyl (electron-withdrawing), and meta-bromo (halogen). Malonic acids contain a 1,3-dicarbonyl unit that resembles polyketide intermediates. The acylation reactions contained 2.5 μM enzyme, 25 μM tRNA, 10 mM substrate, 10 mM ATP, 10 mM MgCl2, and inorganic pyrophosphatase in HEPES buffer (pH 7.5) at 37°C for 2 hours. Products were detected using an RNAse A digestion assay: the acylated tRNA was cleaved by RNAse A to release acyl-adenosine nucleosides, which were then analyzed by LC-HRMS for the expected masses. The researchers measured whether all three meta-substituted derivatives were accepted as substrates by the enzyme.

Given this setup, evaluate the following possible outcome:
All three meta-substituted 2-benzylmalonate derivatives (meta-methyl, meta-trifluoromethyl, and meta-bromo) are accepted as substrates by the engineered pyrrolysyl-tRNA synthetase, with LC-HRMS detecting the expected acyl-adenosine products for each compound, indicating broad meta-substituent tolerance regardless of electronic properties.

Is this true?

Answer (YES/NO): YES